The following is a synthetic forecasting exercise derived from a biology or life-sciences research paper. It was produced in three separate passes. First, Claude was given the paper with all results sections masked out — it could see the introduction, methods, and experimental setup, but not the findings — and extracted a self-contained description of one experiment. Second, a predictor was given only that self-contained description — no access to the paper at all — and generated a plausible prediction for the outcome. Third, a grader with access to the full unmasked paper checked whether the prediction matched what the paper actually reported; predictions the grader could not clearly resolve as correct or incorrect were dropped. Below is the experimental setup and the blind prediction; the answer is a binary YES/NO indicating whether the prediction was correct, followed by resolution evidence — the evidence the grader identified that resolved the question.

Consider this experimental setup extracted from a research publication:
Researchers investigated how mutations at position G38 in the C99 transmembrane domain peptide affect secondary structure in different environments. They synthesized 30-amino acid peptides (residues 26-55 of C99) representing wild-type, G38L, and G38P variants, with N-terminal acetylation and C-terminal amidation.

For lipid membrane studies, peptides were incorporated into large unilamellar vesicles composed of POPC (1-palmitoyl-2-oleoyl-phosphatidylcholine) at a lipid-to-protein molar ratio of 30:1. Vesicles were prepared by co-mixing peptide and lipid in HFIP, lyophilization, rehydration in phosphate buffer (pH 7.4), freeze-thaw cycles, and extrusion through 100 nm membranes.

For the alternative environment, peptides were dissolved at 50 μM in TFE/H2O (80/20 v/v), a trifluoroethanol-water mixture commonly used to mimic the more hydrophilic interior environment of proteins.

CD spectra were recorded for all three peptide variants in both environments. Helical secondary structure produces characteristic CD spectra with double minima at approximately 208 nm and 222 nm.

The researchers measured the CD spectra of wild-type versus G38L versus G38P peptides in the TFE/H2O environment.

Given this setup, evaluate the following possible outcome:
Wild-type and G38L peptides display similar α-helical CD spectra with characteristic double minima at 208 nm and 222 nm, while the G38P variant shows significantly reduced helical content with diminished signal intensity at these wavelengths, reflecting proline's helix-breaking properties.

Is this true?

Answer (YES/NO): NO